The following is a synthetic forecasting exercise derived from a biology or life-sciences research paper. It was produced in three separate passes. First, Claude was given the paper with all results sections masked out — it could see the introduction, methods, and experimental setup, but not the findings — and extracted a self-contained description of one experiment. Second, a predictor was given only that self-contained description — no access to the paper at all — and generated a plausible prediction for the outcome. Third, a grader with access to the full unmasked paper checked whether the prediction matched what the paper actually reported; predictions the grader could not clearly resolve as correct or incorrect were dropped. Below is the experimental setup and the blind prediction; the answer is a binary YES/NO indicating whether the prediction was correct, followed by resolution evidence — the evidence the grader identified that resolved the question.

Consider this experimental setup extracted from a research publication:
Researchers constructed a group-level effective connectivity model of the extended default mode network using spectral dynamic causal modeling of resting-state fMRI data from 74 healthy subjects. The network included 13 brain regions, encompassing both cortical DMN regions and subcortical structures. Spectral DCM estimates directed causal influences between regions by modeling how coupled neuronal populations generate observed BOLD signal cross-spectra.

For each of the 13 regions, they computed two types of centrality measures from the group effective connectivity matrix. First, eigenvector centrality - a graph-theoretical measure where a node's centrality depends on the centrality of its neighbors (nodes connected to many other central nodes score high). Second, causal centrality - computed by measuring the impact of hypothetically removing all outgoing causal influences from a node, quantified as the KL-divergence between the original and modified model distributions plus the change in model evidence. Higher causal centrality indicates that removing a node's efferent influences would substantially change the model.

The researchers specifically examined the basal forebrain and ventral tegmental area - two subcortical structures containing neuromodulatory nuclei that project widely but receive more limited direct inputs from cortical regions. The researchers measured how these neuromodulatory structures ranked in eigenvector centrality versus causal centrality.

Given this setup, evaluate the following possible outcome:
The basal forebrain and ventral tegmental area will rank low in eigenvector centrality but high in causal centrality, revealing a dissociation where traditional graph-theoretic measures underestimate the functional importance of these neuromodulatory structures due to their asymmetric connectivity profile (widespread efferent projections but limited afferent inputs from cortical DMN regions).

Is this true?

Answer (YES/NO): NO